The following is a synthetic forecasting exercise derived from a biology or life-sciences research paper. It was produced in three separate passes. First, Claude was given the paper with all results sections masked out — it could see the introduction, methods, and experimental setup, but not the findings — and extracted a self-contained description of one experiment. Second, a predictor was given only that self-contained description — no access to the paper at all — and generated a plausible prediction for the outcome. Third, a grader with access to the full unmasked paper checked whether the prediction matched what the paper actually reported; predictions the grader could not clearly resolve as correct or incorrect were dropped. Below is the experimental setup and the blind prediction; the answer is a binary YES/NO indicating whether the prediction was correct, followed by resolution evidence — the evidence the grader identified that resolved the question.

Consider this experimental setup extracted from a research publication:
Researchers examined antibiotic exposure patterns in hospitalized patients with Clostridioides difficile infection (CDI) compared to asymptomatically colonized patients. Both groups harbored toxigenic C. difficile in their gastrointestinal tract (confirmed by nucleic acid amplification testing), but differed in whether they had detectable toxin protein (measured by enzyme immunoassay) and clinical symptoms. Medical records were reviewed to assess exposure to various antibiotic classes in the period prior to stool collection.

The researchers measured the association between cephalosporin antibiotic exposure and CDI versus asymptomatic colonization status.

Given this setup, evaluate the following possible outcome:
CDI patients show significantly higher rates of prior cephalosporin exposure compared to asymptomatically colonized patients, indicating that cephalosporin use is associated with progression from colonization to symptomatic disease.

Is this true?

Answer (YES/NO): YES